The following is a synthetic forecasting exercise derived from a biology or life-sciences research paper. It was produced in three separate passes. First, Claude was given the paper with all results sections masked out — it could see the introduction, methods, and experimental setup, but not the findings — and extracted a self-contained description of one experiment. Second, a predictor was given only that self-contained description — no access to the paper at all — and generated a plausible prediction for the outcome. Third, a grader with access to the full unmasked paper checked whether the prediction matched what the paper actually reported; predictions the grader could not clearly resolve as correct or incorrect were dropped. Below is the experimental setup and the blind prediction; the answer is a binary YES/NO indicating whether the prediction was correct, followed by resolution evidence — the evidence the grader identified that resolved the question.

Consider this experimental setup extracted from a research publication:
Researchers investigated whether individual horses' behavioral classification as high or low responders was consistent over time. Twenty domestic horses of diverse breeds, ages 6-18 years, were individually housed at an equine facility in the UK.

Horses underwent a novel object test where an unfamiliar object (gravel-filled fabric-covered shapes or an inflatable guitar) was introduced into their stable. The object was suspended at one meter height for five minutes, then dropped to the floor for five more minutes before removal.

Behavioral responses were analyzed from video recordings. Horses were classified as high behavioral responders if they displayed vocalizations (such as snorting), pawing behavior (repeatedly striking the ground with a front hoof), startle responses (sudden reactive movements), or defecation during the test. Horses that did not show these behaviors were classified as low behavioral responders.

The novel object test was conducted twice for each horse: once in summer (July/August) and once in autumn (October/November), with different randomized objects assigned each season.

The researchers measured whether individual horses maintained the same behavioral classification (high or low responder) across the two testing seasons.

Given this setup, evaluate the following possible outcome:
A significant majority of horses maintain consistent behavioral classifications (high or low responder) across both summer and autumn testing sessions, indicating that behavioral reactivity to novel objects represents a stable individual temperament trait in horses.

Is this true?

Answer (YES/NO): NO